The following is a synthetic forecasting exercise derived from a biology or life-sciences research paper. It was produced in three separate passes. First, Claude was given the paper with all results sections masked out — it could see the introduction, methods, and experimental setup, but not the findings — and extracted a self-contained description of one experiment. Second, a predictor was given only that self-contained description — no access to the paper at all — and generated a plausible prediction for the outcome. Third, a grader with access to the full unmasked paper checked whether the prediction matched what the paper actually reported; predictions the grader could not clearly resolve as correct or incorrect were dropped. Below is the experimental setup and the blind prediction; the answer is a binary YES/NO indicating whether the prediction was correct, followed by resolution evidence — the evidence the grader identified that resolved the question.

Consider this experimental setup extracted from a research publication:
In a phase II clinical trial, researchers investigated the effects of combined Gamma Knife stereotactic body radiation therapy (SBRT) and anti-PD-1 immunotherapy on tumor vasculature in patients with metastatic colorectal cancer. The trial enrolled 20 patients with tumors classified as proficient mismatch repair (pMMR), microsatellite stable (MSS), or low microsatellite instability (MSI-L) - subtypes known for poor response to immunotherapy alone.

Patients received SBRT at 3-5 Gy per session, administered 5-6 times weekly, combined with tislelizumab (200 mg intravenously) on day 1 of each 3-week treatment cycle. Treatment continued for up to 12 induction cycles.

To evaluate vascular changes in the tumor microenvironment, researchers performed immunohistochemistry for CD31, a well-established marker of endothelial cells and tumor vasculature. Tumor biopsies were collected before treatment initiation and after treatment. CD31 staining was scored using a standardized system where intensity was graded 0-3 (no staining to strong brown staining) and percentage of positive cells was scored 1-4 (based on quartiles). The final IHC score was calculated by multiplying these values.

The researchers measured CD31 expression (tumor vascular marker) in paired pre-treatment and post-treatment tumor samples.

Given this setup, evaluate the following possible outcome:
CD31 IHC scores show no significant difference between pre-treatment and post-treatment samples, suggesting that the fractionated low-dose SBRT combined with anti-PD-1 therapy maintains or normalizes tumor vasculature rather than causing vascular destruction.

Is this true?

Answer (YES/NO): NO